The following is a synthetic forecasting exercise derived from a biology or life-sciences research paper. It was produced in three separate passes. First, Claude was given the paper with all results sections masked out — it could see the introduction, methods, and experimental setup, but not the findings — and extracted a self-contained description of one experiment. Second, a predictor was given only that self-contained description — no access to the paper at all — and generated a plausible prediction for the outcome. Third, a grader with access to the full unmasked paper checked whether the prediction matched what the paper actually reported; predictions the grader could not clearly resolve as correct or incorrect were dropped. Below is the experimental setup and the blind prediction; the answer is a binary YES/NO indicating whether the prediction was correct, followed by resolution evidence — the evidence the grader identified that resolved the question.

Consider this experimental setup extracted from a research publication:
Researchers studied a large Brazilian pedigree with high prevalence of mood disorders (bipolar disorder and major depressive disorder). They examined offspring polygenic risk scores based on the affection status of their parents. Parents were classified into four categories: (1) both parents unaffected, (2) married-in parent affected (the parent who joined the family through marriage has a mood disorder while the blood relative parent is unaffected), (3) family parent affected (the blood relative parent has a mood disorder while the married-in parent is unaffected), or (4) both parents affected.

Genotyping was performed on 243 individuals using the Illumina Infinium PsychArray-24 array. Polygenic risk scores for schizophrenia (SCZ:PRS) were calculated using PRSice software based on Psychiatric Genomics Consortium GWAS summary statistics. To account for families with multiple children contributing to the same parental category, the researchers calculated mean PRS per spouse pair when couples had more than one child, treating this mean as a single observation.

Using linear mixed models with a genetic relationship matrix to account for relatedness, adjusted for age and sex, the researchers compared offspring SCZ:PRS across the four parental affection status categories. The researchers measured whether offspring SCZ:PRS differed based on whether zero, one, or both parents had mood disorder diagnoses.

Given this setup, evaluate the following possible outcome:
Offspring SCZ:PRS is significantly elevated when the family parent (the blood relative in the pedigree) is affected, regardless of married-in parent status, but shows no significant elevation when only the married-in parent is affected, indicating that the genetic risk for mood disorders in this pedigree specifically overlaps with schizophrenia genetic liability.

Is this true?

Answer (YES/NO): NO